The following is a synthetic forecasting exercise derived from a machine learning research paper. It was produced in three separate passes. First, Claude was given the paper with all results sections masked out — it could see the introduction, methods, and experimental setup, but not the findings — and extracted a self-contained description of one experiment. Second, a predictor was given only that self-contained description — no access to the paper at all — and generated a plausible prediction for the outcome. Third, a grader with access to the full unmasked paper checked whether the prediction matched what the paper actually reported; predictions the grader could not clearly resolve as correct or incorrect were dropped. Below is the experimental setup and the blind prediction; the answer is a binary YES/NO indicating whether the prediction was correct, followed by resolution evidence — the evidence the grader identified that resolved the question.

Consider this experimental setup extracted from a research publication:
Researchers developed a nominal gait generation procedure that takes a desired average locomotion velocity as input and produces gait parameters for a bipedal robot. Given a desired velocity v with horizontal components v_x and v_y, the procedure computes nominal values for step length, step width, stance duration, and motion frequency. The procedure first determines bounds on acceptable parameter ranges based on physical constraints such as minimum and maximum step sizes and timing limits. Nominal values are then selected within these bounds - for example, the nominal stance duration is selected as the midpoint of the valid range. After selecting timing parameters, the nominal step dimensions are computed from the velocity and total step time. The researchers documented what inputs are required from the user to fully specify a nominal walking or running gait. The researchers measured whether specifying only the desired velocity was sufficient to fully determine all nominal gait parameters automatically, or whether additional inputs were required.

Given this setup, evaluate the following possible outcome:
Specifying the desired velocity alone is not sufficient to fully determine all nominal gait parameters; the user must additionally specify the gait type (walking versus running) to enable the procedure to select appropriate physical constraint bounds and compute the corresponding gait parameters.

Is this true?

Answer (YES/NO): NO